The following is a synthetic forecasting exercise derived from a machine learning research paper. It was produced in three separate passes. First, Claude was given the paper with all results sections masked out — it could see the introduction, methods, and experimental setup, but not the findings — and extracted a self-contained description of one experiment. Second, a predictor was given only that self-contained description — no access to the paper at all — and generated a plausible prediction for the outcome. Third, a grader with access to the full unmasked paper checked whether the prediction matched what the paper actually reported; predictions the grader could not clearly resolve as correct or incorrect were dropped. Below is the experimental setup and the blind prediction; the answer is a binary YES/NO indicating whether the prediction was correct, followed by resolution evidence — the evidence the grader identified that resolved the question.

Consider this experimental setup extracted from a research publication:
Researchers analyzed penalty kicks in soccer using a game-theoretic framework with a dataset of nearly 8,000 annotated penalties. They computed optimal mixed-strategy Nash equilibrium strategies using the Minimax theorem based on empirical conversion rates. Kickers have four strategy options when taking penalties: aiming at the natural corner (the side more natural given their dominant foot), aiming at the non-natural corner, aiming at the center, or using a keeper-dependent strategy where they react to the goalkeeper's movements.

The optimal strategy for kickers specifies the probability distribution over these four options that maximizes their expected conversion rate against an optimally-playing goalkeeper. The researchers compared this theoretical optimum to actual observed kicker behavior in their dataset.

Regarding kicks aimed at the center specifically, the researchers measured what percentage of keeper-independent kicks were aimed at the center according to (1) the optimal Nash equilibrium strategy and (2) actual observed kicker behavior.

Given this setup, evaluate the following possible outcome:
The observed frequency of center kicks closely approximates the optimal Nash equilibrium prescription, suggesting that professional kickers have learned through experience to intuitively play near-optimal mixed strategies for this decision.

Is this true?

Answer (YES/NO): NO